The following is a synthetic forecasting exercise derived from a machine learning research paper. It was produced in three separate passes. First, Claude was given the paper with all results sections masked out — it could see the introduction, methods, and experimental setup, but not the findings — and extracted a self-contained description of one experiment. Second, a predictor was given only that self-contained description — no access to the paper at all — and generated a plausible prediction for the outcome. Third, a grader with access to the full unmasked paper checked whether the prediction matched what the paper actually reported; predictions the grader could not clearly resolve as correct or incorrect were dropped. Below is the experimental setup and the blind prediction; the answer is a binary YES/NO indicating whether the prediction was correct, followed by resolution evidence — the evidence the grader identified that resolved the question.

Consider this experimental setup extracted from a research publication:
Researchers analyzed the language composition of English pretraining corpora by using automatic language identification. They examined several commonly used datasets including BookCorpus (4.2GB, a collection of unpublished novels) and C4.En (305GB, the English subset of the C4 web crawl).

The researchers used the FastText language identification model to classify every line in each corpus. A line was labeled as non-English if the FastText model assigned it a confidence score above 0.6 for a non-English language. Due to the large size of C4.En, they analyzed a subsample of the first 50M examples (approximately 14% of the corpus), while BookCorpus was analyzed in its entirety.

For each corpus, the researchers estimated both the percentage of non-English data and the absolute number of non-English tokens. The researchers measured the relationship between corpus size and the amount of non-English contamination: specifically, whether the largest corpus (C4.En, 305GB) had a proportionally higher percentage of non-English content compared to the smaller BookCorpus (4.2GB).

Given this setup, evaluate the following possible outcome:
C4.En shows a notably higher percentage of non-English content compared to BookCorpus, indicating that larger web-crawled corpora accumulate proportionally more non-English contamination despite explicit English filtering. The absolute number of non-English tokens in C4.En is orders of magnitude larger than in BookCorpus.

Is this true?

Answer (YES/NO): YES